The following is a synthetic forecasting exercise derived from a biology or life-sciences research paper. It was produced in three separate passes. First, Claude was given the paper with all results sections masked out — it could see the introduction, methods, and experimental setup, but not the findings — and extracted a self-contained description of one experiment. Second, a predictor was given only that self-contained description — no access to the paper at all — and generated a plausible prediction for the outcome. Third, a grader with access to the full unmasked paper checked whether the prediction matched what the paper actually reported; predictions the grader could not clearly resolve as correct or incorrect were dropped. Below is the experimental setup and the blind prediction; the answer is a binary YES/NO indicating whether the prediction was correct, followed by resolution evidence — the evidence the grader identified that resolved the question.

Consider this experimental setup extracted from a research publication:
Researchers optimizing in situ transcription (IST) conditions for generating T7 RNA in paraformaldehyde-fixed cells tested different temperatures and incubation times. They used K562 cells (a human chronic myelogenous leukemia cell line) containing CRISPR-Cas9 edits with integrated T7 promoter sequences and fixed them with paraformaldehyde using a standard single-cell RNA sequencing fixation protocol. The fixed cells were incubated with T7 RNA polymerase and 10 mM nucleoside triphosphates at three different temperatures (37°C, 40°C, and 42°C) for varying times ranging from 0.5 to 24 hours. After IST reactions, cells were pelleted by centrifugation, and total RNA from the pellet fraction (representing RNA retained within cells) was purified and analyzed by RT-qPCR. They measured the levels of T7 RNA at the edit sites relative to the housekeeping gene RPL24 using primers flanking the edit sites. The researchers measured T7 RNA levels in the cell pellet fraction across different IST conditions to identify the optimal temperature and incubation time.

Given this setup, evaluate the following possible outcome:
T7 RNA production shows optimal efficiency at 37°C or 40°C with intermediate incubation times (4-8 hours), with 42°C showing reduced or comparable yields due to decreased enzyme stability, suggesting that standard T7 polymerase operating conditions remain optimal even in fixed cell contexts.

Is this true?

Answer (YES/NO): NO